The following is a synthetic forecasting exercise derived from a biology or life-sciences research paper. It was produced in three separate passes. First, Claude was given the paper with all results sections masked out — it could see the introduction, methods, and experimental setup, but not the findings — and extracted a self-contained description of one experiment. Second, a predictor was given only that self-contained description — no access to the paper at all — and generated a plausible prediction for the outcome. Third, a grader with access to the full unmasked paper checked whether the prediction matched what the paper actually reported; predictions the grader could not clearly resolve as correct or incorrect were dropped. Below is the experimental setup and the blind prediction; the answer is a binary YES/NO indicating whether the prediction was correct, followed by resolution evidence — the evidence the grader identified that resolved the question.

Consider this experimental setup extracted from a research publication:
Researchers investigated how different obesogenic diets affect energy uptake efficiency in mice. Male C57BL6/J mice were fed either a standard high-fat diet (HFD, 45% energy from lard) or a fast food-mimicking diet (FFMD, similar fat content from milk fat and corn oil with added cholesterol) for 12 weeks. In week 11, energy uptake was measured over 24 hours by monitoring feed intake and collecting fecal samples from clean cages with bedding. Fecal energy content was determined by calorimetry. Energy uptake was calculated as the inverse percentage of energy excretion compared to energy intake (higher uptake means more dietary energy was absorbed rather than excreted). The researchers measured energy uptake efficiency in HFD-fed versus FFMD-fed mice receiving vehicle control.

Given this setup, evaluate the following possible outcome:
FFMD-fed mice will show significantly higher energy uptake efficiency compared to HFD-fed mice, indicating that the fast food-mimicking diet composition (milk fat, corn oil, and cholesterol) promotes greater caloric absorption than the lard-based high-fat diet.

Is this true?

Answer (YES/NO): YES